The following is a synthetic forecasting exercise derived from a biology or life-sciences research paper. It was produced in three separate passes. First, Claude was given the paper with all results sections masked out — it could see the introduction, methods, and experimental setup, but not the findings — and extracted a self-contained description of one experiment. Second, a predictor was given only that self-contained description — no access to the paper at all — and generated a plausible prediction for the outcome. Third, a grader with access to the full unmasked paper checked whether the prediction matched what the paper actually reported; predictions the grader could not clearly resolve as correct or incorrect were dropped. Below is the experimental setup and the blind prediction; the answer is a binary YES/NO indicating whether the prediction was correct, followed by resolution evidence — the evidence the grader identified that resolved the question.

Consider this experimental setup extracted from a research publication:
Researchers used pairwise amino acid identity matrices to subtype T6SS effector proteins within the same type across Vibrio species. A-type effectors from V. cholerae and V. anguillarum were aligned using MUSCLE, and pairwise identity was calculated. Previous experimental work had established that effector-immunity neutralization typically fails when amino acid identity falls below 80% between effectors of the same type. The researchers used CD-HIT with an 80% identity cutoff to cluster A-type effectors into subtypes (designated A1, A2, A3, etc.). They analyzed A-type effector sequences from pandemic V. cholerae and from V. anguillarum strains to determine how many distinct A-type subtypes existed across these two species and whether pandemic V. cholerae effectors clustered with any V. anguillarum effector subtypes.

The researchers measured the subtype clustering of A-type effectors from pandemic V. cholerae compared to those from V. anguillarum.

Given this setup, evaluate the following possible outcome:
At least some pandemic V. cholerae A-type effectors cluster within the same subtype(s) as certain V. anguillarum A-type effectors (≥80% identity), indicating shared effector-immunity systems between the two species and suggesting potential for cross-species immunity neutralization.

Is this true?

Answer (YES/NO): YES